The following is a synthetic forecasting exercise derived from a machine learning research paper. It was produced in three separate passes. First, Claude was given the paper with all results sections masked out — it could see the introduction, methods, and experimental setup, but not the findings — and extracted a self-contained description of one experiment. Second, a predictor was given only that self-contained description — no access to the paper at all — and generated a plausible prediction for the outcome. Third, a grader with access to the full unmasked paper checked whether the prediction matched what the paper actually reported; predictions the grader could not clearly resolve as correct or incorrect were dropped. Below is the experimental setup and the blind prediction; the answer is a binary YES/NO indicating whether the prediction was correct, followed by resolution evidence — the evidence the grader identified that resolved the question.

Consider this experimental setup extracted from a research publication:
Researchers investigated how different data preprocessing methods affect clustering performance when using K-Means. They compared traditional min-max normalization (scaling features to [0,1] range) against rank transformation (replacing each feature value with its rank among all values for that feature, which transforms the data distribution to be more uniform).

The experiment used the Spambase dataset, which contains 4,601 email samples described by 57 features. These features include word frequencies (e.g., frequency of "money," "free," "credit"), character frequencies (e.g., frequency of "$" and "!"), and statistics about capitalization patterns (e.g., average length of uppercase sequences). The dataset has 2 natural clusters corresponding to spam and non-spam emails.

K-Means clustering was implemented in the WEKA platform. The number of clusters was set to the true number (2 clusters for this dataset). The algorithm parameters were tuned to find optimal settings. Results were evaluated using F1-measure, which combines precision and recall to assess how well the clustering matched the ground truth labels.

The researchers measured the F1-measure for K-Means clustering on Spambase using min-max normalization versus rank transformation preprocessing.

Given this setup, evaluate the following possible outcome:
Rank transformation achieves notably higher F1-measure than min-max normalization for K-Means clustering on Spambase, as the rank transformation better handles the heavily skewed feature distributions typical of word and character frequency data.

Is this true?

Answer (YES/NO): YES